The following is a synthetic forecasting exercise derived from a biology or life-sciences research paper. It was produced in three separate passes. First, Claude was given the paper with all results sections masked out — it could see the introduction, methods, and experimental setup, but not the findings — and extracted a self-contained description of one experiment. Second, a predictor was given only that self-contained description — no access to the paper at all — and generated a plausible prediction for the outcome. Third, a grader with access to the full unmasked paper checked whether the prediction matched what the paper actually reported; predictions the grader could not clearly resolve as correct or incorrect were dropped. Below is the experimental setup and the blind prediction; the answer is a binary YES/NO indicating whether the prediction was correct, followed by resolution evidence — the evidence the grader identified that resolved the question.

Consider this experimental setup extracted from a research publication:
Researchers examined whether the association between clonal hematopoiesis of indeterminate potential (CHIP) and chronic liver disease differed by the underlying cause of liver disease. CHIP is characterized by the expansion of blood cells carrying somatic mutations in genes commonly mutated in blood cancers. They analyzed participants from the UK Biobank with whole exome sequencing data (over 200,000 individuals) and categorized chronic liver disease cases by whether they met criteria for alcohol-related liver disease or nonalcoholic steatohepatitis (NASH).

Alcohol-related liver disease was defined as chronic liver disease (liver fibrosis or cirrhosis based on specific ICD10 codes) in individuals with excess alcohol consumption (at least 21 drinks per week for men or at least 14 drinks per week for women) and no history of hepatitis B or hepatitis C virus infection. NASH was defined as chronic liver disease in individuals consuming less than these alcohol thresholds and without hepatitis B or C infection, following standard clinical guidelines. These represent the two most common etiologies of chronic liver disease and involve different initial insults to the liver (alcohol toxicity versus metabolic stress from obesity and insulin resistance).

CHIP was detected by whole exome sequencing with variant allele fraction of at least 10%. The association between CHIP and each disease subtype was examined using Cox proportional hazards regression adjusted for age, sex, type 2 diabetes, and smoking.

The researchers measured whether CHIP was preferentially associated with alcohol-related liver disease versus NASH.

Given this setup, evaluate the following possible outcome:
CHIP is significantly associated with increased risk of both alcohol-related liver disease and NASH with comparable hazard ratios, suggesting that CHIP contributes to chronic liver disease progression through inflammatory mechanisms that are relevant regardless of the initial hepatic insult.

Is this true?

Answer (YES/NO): YES